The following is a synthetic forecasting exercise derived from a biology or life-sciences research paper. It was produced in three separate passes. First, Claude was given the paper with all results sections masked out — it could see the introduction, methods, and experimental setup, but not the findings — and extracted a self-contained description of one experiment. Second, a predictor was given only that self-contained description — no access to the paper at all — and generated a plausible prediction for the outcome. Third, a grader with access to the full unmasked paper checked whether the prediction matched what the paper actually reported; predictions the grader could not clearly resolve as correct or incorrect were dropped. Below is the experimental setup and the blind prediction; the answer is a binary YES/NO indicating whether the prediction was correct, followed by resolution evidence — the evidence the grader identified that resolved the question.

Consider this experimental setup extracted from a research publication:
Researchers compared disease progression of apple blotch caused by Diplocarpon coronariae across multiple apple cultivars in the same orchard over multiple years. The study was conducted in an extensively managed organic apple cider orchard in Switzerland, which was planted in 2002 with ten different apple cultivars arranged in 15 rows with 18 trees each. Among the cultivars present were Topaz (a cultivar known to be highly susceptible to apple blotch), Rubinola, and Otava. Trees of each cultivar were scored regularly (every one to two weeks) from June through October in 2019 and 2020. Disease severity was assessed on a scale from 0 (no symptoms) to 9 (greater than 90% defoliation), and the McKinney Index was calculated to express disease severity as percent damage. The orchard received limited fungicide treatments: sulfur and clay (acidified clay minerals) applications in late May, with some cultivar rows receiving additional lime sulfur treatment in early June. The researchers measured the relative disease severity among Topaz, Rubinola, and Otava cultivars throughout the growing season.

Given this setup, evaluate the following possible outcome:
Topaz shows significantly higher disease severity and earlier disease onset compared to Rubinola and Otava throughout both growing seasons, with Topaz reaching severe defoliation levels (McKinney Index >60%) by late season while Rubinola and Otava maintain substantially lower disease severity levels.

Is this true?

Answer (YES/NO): NO